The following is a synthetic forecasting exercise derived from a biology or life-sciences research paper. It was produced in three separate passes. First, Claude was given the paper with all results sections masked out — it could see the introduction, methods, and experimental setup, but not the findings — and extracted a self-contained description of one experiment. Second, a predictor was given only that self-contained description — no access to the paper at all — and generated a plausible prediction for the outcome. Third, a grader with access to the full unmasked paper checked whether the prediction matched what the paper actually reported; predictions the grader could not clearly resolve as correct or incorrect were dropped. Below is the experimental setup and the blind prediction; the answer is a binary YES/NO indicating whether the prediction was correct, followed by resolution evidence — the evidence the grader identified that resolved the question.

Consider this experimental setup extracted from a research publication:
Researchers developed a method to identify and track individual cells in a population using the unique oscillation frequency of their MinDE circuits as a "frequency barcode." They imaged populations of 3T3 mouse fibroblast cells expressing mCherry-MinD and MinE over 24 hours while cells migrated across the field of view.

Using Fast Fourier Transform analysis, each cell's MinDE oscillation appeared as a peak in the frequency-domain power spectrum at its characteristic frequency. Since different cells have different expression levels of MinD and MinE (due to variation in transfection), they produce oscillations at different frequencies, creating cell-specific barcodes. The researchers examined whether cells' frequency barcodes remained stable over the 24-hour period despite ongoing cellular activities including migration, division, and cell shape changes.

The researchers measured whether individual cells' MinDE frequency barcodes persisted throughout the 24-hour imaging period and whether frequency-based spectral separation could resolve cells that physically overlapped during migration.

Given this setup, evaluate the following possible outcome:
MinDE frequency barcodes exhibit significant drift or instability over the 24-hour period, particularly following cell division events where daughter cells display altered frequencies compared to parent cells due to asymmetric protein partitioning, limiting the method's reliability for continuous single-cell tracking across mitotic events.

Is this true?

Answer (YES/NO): NO